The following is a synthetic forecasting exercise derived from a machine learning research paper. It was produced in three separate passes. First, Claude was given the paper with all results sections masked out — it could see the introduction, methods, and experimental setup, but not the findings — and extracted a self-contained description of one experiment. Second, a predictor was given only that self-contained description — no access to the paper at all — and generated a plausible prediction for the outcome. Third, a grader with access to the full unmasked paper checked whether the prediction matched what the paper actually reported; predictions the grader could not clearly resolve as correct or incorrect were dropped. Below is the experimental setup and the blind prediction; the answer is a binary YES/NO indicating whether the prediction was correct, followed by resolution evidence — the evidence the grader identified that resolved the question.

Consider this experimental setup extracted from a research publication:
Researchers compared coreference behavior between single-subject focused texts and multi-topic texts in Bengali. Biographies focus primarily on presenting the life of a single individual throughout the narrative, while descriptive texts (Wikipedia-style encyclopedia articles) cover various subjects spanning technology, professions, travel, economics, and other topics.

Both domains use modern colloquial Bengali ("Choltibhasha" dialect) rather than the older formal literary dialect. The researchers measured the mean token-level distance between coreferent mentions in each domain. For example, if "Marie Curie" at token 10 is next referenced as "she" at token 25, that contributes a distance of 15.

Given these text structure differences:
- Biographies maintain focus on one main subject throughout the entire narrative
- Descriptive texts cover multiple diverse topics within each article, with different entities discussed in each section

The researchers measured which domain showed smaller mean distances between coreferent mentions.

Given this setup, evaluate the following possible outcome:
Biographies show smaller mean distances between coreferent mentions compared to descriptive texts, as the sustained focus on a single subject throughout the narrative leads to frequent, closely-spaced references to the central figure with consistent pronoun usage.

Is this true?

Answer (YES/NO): YES